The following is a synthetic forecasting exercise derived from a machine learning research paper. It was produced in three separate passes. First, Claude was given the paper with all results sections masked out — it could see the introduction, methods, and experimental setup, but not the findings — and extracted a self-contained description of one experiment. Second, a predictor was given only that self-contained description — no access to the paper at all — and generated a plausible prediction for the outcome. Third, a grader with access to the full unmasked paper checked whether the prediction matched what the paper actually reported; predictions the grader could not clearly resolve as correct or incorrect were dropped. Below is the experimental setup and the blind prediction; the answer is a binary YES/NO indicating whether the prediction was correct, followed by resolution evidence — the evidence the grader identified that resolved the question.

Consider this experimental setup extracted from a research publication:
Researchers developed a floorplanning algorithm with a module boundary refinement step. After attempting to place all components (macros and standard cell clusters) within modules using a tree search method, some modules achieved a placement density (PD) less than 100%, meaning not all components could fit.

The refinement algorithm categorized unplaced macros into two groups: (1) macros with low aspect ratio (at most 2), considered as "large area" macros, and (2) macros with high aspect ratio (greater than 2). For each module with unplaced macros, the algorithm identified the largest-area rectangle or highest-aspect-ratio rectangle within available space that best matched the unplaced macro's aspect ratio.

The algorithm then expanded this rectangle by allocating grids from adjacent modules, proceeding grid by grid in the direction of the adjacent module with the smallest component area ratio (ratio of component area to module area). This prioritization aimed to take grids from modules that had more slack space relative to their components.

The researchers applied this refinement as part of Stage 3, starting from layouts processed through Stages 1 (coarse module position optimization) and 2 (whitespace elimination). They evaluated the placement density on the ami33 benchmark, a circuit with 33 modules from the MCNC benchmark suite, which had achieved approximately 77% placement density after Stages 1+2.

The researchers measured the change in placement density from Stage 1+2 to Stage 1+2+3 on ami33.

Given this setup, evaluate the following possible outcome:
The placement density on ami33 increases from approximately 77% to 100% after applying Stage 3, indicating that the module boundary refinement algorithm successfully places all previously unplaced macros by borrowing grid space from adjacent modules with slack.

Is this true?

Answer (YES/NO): NO